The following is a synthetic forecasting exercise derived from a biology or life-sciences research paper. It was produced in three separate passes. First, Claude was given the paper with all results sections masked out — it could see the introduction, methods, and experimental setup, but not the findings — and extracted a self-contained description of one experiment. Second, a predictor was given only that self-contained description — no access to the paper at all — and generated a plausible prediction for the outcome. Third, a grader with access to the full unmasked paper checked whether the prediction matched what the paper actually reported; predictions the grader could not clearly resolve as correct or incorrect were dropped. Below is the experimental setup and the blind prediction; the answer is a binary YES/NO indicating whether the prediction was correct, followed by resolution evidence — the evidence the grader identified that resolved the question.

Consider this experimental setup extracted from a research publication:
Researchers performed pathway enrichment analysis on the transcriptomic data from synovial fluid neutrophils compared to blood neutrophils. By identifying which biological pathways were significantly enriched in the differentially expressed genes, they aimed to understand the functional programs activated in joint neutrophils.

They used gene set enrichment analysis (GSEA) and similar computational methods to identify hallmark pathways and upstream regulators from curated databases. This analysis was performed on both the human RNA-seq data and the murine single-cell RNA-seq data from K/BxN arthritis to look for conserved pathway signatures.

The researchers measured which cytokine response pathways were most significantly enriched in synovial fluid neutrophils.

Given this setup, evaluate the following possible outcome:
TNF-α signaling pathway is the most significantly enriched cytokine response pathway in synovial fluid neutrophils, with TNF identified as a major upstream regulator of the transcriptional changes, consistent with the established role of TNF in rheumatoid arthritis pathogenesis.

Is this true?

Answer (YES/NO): NO